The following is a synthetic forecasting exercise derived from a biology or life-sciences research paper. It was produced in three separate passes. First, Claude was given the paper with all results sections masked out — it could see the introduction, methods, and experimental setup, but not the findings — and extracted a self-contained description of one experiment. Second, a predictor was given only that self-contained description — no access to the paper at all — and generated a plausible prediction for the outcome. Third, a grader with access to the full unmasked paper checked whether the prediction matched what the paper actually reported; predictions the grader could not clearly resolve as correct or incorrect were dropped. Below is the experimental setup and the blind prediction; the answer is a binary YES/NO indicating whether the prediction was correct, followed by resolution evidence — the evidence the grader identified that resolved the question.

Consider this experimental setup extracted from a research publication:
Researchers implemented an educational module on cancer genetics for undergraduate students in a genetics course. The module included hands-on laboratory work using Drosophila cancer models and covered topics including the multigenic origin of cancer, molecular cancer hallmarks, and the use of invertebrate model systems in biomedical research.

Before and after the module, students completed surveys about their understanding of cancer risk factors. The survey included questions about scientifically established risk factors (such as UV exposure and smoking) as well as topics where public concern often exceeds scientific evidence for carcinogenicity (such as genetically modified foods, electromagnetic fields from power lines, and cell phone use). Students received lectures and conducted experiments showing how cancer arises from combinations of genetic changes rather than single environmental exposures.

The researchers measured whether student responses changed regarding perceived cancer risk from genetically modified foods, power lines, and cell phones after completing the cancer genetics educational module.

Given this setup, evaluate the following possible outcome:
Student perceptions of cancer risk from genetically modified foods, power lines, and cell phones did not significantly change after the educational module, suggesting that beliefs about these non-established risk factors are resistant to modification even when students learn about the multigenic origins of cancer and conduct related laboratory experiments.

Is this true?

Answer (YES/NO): NO